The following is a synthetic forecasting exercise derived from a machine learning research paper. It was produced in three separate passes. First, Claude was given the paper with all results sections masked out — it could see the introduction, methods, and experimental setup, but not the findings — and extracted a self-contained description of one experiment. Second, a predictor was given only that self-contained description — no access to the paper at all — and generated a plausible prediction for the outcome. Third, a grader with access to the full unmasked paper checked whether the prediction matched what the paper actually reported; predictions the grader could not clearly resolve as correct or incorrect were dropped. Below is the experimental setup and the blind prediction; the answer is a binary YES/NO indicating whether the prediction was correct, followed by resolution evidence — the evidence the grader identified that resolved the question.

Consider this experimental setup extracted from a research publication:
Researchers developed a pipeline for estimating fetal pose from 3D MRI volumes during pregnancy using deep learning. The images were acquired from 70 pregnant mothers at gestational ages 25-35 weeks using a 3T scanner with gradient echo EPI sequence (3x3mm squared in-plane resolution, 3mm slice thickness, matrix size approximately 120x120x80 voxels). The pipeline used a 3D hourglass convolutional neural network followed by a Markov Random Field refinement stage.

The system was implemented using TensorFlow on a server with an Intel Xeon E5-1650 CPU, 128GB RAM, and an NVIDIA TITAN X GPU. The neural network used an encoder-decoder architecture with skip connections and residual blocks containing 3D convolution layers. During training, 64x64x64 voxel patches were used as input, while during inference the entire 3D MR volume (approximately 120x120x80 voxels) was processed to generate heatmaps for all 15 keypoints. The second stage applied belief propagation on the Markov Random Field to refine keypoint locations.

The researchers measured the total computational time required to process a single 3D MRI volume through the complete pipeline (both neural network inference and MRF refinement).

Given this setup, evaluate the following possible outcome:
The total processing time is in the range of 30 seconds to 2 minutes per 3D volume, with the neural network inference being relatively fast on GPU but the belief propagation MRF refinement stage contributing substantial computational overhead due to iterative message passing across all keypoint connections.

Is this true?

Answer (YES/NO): NO